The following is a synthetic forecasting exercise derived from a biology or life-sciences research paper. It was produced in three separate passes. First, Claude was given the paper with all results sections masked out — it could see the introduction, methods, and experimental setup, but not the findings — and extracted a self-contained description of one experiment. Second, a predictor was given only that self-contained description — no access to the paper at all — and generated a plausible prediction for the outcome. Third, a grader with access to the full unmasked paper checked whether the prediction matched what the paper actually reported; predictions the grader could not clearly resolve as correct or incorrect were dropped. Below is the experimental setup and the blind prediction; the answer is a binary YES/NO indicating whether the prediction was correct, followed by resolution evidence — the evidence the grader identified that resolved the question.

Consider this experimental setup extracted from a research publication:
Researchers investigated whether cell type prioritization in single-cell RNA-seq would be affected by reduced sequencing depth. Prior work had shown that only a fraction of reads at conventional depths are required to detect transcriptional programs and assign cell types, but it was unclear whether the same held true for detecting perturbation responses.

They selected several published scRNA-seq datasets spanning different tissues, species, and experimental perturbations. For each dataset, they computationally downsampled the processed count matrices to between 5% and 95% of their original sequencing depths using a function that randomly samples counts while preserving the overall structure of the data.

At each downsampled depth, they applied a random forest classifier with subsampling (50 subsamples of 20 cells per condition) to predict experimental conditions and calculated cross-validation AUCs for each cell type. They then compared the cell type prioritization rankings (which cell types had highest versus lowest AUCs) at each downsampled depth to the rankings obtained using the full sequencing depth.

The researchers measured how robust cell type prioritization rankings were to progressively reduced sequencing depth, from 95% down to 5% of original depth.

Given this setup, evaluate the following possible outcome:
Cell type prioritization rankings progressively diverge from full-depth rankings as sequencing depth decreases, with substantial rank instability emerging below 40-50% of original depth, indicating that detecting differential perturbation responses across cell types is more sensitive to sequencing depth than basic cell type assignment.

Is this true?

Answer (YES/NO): NO